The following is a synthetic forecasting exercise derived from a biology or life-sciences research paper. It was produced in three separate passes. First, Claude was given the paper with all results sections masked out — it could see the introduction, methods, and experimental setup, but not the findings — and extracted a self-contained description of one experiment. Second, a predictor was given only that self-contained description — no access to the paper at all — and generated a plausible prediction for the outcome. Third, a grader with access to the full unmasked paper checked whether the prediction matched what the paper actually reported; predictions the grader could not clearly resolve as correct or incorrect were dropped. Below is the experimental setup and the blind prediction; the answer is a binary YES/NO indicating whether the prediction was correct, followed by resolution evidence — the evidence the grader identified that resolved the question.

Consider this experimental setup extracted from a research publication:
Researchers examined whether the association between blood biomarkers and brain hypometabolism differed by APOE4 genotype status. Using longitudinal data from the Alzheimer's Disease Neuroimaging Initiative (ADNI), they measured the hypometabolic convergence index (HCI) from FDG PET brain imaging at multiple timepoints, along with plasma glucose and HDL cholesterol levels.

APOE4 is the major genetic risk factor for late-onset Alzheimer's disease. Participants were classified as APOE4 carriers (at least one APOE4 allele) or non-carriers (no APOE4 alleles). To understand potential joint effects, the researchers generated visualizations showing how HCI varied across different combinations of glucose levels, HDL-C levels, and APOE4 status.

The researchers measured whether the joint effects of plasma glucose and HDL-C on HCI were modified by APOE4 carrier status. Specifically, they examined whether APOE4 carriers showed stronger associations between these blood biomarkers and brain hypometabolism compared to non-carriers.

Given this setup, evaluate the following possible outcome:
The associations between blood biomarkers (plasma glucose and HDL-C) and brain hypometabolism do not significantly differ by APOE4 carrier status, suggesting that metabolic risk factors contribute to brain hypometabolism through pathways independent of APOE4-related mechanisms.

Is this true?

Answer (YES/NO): NO